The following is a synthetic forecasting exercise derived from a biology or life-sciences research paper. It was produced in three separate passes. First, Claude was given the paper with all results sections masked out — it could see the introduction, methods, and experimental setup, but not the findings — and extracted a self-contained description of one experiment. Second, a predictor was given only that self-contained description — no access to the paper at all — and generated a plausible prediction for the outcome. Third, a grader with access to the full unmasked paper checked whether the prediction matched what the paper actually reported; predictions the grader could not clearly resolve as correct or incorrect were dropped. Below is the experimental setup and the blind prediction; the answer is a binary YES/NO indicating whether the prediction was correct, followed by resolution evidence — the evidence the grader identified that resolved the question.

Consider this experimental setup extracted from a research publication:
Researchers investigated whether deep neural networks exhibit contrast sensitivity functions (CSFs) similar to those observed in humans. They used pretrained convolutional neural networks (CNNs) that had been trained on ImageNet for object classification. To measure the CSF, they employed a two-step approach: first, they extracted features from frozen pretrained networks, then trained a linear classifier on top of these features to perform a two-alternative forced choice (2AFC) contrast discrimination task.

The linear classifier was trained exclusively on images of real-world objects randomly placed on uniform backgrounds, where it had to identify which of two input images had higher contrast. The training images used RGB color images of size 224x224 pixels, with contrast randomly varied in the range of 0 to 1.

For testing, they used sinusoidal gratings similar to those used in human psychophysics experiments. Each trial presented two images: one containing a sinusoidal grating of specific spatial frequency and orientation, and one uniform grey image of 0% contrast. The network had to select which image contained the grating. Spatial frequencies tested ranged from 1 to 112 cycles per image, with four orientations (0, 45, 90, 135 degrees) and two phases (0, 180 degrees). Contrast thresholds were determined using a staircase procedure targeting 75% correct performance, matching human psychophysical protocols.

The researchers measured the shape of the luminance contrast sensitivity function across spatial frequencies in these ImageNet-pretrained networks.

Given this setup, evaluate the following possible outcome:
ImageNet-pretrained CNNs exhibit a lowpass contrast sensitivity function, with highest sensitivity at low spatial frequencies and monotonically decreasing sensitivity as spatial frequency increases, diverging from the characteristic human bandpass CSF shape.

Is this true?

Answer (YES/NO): NO